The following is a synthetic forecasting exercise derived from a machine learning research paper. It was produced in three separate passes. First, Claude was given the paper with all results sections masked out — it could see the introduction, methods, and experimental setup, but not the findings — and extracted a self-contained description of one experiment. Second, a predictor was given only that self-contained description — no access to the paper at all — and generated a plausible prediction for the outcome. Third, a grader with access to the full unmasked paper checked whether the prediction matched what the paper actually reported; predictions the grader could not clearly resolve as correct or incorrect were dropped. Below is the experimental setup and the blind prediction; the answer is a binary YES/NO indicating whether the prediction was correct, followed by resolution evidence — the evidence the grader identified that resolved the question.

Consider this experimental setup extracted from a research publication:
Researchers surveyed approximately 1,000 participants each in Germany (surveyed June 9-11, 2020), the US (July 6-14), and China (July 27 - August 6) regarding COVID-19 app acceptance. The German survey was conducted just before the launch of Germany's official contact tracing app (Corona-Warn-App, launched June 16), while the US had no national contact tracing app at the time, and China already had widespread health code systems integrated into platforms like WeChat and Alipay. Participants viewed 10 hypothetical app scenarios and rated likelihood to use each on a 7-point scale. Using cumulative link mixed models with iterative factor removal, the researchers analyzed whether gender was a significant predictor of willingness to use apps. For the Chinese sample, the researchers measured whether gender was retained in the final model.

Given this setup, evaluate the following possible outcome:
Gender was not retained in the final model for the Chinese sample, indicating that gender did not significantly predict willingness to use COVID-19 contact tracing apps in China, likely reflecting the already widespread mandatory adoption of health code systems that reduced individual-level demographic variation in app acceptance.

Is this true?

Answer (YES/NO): YES